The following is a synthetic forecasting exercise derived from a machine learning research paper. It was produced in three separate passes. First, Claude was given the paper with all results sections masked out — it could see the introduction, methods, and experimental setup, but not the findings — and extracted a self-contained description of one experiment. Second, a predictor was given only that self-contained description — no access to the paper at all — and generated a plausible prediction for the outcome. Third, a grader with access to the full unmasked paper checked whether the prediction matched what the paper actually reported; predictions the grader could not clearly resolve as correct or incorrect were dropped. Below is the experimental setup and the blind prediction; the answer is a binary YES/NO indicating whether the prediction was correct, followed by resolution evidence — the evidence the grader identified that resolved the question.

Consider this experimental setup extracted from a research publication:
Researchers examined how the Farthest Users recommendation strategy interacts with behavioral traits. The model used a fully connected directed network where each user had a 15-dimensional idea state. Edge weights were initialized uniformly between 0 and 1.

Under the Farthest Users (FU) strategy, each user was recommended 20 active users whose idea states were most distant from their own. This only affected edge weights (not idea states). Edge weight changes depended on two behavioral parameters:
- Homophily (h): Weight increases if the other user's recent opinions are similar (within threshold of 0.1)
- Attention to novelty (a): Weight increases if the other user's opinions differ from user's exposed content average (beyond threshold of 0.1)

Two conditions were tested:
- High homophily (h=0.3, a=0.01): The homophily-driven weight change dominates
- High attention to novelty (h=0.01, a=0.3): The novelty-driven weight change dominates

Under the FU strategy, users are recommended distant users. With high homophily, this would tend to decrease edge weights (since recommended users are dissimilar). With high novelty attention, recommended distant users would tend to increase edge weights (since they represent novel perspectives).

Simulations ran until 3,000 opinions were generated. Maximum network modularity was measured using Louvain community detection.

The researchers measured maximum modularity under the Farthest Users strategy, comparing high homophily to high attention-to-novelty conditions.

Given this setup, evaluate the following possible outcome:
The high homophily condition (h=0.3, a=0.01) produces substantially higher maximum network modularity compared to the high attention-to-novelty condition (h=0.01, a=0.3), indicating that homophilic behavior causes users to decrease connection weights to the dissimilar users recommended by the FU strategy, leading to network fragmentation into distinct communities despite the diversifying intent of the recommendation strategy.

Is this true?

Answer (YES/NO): YES